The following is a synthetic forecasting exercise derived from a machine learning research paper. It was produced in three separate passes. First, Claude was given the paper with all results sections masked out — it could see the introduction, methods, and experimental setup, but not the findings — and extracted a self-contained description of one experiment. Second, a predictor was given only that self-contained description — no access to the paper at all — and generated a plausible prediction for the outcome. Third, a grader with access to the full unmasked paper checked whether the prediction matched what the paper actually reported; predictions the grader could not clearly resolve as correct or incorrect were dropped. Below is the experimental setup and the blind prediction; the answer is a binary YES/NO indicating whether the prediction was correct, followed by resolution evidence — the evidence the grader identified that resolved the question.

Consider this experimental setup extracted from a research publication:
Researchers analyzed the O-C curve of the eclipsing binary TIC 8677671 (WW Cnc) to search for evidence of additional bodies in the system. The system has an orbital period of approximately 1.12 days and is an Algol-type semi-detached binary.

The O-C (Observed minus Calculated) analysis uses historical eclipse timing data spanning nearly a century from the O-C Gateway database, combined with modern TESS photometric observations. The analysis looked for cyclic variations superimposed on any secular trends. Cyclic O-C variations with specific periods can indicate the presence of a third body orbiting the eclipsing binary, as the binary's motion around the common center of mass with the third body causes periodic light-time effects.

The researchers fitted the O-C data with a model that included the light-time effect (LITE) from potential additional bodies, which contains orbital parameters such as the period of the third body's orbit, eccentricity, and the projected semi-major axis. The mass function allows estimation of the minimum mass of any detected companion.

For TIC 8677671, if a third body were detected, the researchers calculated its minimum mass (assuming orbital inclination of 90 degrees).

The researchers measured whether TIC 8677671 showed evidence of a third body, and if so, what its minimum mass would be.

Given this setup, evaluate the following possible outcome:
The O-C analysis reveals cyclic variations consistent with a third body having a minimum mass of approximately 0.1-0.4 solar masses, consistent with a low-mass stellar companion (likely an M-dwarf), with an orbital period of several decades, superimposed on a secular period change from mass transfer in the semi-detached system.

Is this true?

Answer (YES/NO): NO